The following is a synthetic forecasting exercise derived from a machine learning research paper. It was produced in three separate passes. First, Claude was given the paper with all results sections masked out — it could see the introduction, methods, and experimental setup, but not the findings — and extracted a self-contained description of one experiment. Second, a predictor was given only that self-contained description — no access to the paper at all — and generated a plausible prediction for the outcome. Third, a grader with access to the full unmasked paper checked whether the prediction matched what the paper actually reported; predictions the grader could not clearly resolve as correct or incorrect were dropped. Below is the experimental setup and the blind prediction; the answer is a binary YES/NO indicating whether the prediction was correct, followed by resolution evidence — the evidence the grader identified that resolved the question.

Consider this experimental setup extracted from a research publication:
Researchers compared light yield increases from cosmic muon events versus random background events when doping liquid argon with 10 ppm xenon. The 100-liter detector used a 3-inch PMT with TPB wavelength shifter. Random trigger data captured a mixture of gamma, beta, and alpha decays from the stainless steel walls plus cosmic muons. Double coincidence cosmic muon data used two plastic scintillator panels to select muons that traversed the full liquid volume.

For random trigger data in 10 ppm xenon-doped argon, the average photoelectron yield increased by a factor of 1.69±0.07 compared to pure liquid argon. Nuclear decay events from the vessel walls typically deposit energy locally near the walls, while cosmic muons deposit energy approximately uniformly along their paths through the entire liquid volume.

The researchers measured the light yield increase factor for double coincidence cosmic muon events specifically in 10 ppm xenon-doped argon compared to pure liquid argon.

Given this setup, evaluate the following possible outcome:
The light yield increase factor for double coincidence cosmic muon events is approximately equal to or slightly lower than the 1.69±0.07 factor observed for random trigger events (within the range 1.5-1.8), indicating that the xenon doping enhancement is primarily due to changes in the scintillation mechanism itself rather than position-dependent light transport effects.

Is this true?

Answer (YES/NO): NO